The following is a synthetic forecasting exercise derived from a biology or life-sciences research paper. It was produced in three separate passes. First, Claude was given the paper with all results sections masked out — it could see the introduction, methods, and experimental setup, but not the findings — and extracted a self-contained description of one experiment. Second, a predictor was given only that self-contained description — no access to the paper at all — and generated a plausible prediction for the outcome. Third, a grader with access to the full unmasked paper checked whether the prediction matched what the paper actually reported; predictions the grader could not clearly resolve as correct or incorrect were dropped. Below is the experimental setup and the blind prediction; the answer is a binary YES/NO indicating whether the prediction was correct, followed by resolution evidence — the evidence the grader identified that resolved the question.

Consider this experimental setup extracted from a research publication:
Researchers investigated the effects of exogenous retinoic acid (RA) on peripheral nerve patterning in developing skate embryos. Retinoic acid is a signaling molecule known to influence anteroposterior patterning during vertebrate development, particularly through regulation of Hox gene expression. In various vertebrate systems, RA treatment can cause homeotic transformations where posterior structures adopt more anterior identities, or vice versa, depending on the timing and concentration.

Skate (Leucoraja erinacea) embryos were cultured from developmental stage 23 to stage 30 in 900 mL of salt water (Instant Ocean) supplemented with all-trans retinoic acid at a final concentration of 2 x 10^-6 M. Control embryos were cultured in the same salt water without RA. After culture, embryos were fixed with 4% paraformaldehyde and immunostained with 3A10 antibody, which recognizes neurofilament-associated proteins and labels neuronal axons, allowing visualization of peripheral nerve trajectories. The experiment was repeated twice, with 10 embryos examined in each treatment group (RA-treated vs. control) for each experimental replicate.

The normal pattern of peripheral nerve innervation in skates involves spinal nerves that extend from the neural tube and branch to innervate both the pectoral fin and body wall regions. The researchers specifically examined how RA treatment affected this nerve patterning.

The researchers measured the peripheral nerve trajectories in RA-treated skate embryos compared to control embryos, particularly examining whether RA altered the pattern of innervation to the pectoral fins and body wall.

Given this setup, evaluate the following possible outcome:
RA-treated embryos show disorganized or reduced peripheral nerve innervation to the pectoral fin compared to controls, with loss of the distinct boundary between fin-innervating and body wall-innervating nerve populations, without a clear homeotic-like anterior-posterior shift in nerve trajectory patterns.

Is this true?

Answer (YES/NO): NO